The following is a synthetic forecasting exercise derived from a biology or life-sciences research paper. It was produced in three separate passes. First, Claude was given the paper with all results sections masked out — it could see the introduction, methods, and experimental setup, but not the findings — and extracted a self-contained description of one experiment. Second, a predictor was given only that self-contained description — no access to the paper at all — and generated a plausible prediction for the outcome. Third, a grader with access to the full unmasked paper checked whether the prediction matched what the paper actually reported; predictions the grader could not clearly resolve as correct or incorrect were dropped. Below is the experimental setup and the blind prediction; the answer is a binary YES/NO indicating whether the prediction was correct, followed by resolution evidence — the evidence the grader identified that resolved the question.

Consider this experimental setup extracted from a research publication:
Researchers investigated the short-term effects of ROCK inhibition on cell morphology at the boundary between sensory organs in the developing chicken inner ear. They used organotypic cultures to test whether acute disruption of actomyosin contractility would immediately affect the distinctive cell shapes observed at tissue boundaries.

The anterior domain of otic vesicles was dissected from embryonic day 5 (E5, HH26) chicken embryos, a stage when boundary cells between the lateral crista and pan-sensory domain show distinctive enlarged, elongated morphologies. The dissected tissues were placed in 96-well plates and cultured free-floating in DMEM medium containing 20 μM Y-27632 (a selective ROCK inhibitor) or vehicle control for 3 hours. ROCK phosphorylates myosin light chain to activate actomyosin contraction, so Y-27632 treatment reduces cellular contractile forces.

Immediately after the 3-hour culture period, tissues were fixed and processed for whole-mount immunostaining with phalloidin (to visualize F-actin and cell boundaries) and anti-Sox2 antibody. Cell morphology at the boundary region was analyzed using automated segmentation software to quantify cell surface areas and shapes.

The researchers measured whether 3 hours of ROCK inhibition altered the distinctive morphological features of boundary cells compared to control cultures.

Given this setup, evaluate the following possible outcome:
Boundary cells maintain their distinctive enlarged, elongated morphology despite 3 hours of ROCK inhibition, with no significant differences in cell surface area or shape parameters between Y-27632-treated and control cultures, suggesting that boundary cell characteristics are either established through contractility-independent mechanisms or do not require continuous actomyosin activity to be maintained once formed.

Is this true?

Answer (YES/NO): NO